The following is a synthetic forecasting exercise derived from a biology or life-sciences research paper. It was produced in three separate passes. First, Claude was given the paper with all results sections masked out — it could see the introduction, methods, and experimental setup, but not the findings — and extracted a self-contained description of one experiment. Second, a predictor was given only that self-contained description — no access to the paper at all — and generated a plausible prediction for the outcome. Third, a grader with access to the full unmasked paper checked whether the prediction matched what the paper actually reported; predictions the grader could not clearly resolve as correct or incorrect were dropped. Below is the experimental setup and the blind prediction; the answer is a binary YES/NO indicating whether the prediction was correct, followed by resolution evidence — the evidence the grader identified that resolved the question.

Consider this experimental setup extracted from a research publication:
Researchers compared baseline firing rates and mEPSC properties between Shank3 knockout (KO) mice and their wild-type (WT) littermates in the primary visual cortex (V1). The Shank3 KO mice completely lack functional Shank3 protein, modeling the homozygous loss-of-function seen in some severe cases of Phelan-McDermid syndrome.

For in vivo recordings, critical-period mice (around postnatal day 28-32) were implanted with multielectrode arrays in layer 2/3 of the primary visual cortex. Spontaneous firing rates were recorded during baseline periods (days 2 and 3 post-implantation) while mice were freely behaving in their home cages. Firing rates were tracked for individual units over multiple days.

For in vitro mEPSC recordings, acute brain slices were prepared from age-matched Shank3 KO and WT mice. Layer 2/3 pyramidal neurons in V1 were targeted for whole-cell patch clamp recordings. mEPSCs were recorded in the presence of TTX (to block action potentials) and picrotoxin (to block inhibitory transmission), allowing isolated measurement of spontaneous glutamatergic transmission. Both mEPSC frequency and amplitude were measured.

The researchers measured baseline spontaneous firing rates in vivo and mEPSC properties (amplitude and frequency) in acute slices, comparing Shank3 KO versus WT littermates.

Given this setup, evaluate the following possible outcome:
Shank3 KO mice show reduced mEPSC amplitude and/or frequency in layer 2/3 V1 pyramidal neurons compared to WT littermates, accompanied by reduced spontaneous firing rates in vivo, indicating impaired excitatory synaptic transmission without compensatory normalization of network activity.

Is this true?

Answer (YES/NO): NO